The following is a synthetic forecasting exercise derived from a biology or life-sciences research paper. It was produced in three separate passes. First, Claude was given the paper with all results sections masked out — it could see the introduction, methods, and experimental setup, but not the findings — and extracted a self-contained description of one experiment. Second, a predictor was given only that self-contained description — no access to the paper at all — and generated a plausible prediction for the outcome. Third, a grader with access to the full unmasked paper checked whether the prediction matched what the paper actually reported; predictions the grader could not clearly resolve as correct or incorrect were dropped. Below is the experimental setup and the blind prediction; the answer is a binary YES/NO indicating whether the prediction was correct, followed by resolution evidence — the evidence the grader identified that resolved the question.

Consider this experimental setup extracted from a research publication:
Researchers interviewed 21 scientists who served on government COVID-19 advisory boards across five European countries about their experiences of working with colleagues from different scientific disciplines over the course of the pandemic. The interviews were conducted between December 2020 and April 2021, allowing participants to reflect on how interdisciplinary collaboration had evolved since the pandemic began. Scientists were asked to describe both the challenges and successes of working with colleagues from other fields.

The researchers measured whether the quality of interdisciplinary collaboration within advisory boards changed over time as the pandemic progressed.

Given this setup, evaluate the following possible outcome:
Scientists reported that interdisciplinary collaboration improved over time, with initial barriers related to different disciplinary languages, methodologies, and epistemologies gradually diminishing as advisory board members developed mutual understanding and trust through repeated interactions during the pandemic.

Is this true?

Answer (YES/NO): YES